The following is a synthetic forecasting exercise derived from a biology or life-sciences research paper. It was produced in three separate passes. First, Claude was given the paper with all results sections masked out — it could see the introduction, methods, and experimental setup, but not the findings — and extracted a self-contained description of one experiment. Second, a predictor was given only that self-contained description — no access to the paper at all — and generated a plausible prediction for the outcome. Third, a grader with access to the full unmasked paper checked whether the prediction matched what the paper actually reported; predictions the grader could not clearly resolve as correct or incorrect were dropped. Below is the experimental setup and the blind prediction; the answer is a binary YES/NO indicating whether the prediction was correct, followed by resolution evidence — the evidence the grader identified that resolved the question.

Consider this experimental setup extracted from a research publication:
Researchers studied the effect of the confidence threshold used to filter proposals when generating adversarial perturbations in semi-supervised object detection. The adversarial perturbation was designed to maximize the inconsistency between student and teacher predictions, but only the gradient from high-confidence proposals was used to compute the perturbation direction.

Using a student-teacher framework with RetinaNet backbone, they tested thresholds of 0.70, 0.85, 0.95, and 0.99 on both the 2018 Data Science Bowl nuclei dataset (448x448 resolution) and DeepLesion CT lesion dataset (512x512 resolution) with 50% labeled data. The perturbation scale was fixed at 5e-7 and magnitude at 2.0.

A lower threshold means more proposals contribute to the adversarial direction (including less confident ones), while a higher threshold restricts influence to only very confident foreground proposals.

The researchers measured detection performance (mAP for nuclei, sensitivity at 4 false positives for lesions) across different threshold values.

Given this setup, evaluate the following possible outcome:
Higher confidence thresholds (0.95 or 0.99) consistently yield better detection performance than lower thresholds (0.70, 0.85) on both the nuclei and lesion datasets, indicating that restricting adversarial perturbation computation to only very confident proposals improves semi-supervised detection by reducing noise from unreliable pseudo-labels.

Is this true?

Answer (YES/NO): NO